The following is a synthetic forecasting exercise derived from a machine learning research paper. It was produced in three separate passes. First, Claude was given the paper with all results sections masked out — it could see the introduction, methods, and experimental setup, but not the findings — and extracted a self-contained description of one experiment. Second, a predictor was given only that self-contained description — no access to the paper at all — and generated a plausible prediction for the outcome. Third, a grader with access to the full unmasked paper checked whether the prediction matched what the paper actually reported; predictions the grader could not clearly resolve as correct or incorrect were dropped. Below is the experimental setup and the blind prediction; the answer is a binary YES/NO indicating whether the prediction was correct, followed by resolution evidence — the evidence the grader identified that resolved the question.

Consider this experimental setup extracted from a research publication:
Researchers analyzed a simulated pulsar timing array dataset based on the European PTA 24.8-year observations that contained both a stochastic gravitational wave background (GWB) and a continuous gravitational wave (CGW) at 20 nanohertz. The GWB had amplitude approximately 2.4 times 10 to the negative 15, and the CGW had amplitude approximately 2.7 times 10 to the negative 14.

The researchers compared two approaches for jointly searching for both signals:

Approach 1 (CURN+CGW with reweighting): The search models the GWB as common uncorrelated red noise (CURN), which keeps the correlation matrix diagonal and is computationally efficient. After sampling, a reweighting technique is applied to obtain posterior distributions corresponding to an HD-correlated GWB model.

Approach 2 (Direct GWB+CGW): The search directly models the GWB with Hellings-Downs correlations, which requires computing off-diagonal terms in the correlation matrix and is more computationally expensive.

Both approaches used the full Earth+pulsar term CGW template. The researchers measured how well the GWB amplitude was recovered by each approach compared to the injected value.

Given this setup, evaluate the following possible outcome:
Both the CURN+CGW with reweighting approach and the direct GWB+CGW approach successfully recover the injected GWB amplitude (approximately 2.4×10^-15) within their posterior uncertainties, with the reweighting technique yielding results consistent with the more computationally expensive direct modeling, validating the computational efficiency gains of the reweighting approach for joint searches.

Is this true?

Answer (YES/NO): NO